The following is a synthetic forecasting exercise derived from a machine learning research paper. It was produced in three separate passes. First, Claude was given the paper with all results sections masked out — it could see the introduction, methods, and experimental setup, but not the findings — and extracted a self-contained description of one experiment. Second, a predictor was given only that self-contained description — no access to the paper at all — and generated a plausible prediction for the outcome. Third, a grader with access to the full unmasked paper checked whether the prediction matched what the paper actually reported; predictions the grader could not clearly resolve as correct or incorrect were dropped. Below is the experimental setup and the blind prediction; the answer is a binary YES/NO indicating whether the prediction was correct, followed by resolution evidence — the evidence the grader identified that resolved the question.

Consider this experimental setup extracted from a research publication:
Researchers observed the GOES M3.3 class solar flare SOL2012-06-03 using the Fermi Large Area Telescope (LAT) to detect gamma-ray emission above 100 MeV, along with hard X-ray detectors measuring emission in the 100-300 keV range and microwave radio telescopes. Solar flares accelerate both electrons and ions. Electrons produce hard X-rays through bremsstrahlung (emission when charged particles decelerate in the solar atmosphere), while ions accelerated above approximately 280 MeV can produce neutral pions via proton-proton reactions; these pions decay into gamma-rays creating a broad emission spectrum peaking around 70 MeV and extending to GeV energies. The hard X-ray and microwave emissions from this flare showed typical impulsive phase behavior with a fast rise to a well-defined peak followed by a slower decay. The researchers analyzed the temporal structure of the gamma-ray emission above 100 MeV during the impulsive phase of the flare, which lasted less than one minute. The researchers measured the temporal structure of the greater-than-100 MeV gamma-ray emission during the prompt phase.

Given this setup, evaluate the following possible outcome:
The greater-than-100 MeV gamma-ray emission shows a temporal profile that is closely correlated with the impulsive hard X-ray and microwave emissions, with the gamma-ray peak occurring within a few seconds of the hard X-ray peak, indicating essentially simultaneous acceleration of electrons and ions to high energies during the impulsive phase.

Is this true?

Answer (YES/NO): NO